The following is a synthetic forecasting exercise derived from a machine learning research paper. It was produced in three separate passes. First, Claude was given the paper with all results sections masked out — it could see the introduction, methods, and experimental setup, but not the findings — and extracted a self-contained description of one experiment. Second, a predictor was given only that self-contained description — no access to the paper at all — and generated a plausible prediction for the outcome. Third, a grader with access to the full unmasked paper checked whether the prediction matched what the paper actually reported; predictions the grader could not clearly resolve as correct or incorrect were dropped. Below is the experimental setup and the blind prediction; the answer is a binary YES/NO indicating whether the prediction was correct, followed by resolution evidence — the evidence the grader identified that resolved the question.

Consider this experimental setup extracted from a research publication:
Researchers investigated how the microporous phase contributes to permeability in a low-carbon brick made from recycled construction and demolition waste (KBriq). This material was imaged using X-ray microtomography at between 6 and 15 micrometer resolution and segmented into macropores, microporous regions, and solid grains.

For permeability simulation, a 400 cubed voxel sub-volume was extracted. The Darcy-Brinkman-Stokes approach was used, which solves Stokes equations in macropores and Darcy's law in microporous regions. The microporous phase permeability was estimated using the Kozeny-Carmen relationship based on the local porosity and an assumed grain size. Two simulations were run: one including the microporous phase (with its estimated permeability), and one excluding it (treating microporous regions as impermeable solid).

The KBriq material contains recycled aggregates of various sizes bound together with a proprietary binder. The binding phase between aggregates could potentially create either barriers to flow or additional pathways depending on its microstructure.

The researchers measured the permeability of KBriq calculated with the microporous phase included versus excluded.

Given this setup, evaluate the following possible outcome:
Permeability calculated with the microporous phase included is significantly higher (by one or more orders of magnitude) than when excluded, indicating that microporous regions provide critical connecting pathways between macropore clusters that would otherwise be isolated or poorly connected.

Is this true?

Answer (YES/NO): NO